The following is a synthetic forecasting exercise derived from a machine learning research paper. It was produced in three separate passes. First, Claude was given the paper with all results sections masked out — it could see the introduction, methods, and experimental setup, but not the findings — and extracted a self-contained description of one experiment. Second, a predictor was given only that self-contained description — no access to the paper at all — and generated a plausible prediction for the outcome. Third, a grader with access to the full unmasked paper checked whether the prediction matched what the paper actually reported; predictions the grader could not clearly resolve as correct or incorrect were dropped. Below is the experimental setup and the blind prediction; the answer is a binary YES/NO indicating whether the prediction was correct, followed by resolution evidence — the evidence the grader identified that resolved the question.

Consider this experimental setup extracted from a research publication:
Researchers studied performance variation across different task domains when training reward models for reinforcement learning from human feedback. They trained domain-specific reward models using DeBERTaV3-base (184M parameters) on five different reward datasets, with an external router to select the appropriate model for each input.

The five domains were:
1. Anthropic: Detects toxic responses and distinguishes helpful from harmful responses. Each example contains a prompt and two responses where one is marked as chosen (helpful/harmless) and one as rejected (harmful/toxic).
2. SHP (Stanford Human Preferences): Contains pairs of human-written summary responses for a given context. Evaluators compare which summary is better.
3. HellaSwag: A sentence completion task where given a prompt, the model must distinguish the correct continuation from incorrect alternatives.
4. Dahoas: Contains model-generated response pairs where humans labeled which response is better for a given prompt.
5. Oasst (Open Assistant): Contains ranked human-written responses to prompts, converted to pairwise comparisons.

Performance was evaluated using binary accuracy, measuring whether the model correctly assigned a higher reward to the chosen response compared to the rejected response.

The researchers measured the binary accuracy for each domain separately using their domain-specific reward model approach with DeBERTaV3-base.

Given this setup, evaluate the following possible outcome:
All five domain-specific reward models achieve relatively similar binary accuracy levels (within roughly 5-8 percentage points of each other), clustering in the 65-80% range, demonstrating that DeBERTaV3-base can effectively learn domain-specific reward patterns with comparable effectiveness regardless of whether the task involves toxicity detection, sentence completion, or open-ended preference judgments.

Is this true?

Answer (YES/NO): NO